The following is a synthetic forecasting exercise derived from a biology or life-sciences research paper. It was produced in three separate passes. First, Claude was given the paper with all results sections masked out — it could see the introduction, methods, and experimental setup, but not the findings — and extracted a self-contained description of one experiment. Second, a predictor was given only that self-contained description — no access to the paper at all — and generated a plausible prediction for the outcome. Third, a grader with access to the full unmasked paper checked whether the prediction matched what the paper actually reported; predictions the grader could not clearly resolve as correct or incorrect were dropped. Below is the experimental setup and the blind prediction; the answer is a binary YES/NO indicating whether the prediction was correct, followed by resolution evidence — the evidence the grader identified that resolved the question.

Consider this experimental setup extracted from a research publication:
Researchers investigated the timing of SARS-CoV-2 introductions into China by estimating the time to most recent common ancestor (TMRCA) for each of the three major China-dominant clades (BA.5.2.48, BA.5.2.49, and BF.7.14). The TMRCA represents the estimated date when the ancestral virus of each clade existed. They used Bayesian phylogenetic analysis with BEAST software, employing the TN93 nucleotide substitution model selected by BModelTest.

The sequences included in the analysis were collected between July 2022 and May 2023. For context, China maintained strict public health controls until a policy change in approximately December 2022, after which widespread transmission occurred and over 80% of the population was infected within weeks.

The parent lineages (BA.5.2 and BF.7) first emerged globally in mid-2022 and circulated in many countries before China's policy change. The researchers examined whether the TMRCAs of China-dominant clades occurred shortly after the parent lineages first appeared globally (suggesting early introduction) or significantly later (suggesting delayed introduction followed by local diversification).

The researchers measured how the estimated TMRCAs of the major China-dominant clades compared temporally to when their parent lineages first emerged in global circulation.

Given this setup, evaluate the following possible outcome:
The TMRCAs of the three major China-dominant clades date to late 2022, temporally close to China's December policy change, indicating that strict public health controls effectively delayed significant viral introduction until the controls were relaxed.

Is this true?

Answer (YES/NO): NO